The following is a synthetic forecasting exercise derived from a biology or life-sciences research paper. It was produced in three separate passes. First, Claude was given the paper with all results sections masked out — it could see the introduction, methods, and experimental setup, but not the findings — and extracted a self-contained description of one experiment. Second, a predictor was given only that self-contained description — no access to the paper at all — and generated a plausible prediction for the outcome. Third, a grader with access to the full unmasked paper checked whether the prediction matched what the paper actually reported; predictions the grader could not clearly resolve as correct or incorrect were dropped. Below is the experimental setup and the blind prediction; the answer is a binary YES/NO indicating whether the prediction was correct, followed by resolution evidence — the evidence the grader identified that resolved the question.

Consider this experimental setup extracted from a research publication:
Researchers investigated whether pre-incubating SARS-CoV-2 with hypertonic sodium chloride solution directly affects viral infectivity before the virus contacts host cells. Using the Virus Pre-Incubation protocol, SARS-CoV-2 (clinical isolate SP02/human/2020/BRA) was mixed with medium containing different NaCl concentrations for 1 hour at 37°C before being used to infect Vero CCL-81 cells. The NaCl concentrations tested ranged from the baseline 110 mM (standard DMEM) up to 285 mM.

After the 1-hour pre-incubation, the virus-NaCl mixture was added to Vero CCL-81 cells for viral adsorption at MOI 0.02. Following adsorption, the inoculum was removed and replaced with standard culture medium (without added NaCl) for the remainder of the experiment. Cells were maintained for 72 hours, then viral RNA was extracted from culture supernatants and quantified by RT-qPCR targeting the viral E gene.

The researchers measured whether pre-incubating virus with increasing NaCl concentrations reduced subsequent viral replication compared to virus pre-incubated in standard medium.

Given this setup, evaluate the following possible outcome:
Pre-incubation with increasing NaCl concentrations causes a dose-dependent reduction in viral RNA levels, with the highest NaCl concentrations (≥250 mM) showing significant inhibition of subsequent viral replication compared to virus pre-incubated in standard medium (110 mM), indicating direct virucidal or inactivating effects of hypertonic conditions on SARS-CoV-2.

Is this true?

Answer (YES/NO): NO